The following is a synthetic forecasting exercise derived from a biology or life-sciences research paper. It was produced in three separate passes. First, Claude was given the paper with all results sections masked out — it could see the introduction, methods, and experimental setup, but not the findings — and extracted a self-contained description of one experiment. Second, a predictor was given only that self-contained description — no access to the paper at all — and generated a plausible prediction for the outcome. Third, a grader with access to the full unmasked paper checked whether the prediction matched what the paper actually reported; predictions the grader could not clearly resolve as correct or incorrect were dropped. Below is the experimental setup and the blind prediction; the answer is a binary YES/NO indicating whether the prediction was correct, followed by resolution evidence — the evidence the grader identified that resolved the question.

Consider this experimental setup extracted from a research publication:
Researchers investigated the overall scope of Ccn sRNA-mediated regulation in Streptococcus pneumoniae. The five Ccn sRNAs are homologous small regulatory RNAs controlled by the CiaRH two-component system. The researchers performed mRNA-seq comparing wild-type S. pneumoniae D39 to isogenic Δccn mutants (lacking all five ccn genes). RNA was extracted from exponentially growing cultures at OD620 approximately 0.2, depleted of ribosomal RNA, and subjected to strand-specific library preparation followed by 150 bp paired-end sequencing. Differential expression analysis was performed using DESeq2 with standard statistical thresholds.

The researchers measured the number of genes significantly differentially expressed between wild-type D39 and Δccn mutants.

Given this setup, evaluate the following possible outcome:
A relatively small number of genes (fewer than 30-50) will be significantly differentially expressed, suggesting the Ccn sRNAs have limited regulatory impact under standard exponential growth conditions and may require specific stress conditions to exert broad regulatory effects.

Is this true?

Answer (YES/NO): NO